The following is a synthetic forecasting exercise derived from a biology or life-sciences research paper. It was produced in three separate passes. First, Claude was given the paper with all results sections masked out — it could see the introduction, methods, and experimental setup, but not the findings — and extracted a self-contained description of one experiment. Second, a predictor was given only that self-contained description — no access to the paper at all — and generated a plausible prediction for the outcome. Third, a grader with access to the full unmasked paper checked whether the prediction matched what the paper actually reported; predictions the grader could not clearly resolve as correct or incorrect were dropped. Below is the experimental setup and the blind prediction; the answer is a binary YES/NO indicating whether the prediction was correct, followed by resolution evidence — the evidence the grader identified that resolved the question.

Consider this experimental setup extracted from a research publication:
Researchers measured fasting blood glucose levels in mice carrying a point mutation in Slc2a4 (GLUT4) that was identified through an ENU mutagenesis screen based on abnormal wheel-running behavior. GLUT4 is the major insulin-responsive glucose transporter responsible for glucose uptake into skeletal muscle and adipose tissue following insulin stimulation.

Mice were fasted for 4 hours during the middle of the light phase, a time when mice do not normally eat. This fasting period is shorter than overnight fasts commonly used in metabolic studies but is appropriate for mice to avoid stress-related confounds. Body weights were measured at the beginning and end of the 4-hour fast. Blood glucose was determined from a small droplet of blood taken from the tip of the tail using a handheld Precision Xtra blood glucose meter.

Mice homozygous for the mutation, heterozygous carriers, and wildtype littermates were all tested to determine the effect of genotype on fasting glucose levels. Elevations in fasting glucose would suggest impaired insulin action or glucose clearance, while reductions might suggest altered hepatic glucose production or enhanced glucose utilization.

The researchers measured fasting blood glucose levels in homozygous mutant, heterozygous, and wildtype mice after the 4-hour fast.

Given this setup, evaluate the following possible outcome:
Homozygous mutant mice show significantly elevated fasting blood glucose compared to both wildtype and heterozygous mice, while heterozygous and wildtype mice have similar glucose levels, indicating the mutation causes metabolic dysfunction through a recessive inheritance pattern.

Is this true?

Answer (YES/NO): NO